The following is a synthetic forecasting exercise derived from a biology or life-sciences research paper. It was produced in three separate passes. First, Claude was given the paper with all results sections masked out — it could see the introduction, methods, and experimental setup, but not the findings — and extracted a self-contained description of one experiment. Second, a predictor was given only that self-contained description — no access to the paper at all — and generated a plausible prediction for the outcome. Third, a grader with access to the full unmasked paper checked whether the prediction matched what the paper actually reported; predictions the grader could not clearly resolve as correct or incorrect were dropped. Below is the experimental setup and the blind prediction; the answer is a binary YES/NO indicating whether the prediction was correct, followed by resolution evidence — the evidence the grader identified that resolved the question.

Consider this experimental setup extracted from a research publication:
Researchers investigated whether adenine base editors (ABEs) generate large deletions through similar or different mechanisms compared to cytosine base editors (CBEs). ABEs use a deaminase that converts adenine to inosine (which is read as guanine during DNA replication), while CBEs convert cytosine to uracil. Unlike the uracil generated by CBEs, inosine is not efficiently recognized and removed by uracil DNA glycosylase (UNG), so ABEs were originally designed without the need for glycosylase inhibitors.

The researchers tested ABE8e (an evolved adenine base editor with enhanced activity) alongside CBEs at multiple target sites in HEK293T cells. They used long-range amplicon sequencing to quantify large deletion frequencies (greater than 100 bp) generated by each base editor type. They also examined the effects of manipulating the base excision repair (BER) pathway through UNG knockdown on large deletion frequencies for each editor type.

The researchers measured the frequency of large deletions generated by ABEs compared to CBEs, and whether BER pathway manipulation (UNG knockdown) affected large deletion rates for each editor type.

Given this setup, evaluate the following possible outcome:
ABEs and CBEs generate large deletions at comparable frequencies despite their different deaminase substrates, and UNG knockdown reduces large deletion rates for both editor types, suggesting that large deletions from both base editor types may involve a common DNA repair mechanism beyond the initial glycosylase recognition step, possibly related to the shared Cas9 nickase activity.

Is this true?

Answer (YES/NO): NO